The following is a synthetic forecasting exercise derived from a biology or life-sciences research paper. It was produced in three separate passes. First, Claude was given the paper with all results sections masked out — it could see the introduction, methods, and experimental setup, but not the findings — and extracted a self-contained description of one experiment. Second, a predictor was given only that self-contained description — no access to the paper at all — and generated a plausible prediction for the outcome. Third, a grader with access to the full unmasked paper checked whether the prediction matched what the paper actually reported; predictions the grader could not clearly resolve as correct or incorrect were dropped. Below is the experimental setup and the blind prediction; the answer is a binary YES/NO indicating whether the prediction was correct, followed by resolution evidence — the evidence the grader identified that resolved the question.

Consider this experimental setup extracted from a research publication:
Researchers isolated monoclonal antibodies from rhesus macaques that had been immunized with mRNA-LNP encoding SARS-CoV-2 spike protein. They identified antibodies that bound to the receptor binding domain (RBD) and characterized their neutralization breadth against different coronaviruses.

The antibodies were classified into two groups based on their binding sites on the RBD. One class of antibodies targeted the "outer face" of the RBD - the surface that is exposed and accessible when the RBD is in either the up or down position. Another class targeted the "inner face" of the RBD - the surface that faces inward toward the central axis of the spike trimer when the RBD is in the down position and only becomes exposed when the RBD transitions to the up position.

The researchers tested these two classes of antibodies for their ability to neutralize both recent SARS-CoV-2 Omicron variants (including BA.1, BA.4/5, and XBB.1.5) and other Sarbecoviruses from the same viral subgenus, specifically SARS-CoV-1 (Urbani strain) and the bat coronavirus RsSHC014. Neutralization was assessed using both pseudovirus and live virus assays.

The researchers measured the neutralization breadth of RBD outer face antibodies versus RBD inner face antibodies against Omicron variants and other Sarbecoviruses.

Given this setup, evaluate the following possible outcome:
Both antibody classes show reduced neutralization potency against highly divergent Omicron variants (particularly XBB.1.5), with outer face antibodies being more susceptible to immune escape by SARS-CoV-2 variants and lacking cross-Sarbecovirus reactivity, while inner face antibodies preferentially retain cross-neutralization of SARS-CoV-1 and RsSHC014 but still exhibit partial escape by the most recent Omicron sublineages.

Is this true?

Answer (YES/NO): NO